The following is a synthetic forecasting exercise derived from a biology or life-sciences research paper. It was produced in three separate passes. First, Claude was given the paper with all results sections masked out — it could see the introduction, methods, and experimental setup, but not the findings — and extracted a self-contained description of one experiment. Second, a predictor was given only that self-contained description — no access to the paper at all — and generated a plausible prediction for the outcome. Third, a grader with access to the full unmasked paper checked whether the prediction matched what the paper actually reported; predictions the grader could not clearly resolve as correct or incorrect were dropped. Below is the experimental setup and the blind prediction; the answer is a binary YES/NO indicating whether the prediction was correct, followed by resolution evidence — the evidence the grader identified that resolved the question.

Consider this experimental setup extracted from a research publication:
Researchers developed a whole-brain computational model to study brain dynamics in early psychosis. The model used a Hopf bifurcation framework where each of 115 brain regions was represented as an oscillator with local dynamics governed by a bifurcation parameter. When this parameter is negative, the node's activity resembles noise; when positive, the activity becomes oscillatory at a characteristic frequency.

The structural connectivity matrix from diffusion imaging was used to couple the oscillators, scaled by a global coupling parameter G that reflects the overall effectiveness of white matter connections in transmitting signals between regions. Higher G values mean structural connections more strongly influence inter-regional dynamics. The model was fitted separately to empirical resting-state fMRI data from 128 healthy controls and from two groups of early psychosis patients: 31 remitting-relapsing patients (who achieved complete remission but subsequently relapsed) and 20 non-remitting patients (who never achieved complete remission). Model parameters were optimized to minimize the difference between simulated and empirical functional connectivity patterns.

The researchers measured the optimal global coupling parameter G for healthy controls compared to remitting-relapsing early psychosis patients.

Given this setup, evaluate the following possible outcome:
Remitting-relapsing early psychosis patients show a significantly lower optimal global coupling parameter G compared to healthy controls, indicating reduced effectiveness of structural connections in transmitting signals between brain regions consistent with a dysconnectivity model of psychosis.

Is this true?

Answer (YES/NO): YES